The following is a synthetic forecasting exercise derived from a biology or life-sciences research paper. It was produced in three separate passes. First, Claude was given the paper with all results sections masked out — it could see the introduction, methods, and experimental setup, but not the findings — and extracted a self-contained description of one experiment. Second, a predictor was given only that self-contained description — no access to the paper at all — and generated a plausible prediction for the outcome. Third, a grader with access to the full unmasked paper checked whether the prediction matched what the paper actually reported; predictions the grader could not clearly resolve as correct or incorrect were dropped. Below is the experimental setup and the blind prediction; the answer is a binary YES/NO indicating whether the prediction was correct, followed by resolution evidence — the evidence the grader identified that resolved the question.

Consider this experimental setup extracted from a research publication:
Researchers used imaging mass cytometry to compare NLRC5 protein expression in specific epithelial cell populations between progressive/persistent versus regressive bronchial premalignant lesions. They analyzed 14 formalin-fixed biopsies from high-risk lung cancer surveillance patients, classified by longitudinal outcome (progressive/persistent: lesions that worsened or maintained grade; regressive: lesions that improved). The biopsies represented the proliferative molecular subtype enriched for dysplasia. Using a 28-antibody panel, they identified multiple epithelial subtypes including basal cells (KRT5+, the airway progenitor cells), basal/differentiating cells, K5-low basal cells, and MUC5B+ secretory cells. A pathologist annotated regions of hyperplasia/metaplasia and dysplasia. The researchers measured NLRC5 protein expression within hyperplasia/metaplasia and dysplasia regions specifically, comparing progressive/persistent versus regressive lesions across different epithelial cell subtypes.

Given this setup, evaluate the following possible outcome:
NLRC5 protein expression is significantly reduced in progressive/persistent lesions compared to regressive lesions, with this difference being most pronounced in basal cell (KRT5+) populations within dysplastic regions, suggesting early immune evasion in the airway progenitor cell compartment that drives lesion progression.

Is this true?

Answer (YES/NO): NO